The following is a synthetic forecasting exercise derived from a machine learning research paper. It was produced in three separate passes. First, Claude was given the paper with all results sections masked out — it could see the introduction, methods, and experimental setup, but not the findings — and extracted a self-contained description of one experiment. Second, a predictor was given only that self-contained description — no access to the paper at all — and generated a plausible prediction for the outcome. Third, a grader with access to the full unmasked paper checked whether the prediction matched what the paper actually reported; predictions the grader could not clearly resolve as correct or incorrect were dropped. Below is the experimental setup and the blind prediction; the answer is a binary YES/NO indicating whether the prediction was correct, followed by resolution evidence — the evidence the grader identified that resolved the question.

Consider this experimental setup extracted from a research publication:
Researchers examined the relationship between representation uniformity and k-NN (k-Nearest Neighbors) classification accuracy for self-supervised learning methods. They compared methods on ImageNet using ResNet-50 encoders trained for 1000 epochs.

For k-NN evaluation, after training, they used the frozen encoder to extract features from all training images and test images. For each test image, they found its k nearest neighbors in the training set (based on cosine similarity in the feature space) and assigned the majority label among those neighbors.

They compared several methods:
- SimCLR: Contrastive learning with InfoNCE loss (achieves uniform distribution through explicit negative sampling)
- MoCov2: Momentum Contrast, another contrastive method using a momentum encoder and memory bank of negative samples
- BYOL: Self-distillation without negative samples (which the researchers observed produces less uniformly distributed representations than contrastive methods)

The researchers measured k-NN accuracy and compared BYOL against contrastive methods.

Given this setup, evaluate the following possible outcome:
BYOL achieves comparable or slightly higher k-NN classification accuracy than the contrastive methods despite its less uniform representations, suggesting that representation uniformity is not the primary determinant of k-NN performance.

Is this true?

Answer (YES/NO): NO